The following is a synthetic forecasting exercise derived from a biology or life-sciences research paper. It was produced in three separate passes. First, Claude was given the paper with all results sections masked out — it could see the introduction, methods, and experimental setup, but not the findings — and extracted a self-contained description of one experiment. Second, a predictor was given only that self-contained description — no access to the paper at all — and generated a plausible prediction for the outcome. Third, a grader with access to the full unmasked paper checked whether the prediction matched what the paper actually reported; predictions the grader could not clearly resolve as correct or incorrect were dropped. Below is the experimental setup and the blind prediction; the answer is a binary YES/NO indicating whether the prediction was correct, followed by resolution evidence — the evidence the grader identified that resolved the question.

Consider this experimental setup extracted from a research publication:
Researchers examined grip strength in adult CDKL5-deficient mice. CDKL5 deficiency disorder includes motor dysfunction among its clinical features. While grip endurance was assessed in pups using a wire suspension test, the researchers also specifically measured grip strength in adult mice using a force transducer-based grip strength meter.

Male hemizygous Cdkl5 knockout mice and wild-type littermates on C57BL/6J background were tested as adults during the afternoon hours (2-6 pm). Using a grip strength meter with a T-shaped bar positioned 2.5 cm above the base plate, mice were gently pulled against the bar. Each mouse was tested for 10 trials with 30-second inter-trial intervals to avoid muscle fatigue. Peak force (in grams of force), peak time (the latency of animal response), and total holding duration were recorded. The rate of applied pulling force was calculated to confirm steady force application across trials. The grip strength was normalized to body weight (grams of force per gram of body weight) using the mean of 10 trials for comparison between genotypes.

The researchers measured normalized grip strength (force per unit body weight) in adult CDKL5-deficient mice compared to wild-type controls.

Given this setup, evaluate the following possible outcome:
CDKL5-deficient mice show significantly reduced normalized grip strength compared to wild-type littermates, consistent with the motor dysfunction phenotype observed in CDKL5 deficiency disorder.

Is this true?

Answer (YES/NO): NO